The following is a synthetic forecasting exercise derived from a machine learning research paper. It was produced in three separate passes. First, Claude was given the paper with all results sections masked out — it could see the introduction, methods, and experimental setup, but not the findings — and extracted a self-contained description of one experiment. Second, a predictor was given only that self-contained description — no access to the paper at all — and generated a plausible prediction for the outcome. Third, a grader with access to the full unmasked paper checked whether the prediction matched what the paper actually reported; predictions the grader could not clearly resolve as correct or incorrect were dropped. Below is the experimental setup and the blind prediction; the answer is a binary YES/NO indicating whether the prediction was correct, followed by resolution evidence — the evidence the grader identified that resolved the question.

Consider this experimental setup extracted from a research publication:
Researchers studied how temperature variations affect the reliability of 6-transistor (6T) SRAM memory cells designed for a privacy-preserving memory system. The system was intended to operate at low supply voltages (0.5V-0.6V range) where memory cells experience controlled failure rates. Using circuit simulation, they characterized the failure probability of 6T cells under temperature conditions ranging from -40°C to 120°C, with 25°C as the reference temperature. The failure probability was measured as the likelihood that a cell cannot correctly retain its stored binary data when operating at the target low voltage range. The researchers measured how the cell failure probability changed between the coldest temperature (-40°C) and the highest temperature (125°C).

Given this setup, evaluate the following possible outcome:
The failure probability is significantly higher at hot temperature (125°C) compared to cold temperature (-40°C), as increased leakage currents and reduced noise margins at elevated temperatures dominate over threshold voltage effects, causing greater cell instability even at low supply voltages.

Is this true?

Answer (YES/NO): NO